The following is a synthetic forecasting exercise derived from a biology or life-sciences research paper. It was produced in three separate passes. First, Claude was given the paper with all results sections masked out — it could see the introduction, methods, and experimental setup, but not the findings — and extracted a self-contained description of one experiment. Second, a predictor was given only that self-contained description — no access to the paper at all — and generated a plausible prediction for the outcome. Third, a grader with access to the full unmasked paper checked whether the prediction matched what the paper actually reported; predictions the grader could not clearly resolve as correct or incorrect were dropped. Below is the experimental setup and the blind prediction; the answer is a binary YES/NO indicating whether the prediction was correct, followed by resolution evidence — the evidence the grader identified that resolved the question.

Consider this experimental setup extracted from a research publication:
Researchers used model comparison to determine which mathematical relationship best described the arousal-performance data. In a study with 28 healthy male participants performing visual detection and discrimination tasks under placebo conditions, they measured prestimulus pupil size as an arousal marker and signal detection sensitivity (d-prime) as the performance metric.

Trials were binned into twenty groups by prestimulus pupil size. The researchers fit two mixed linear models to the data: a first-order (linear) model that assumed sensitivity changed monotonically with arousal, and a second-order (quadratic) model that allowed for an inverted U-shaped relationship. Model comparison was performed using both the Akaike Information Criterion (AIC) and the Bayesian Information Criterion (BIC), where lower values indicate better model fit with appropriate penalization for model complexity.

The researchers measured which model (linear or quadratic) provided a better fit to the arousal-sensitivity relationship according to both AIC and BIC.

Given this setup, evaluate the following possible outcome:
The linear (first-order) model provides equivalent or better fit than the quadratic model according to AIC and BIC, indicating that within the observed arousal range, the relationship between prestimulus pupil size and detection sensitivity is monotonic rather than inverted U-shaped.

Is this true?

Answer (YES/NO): NO